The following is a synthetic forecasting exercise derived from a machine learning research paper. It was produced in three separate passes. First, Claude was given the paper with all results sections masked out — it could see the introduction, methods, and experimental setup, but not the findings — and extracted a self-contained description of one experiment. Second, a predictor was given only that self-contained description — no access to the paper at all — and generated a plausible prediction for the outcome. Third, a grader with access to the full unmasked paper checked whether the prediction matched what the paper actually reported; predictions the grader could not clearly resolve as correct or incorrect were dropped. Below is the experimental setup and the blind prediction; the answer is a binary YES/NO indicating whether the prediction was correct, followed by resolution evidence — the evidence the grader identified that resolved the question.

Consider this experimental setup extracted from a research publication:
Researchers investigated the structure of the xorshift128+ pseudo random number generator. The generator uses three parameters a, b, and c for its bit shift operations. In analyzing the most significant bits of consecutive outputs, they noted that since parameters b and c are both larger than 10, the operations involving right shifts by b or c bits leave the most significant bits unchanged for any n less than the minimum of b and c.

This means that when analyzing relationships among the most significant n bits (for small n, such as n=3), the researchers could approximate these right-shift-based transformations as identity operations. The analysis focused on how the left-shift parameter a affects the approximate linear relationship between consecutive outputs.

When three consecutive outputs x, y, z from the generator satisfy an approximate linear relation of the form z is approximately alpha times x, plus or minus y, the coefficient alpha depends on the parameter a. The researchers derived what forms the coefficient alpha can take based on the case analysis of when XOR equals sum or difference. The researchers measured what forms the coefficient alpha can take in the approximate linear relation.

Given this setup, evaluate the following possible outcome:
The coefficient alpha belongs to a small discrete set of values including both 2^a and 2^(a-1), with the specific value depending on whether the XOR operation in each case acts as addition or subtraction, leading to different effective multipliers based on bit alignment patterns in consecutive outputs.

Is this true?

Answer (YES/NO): NO